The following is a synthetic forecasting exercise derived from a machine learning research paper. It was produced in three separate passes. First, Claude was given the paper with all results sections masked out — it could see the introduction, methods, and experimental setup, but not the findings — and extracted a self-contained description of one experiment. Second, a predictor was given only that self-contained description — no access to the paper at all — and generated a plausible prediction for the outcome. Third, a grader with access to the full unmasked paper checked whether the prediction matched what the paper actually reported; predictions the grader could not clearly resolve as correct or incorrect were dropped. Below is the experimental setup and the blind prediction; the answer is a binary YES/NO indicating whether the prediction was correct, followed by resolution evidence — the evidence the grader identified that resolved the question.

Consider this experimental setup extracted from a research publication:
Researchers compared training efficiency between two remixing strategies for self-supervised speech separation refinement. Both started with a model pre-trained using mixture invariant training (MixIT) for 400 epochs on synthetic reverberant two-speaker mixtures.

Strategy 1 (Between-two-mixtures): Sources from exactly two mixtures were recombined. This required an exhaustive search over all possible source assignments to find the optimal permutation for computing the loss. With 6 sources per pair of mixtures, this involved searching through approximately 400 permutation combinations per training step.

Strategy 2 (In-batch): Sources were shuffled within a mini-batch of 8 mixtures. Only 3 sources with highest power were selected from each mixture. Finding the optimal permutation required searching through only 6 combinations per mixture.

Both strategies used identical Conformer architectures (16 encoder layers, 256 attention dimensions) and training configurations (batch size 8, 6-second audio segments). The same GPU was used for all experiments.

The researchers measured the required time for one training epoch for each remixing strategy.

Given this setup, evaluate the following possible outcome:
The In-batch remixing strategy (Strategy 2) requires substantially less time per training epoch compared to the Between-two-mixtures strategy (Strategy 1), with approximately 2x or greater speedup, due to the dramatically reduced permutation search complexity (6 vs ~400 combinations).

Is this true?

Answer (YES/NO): YES